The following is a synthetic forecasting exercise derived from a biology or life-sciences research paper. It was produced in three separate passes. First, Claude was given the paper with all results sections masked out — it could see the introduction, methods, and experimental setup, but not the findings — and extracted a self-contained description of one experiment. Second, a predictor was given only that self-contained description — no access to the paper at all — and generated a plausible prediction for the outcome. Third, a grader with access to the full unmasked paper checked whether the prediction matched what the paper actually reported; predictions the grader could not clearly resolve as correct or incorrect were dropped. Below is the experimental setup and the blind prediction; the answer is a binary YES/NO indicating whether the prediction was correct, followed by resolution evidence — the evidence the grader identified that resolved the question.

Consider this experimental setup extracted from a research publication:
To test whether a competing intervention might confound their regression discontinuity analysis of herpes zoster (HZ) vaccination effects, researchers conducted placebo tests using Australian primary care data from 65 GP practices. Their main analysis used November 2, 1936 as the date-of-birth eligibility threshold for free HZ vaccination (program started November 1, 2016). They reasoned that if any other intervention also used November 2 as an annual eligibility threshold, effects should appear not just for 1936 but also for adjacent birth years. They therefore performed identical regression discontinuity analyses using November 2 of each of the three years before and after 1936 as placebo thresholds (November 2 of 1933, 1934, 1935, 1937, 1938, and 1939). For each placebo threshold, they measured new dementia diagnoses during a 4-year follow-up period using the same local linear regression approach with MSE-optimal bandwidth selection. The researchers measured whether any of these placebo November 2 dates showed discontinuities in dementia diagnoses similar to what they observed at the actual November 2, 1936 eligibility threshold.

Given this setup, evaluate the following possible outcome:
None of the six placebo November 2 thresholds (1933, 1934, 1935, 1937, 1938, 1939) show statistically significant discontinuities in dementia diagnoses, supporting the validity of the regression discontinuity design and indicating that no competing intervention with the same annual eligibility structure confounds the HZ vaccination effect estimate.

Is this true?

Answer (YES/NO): YES